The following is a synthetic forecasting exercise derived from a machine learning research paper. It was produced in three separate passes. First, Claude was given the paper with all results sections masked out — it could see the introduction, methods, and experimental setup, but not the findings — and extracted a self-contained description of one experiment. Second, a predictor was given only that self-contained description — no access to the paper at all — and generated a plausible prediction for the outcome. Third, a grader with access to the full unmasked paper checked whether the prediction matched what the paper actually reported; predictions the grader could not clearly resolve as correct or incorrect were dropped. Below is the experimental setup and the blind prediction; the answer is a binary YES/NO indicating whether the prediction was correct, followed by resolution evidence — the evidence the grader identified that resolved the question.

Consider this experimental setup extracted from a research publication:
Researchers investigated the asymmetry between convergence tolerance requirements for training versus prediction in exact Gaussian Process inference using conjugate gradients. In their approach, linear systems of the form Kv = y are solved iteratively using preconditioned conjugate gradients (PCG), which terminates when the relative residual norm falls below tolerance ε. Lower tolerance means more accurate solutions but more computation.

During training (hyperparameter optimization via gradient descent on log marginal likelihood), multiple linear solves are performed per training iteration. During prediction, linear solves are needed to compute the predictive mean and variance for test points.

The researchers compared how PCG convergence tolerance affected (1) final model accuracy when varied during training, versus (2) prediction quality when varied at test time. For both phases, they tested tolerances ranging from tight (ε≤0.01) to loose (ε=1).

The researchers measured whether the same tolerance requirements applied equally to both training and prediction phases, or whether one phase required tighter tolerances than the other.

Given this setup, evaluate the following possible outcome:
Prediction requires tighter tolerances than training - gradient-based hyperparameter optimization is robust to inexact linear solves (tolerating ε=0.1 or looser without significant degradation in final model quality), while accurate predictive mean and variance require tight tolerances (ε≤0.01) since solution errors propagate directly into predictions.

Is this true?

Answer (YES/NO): YES